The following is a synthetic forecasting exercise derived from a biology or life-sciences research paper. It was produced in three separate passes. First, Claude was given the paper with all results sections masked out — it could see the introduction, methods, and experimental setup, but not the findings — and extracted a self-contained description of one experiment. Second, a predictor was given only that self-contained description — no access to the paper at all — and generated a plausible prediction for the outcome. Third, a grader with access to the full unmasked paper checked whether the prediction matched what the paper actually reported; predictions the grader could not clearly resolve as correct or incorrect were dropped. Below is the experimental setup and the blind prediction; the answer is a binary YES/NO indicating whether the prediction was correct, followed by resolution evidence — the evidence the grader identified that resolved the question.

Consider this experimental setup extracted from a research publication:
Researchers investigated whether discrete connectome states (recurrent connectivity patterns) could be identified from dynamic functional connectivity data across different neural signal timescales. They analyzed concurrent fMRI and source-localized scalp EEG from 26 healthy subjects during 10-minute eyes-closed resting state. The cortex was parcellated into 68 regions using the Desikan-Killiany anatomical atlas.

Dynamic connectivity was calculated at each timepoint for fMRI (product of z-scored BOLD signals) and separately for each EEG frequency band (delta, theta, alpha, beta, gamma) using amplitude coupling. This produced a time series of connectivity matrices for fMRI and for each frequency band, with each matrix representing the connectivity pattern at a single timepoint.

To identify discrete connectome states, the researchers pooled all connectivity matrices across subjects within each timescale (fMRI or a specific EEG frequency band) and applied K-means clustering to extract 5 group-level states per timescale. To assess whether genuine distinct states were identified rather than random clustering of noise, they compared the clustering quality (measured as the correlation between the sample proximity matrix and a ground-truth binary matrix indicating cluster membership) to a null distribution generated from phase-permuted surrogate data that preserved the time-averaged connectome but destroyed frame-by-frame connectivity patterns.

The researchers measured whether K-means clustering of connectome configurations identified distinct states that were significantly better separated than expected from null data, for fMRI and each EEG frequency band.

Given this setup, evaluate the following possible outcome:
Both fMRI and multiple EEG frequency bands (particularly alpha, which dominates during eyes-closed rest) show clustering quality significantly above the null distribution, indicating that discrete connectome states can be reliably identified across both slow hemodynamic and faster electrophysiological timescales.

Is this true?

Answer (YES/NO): NO